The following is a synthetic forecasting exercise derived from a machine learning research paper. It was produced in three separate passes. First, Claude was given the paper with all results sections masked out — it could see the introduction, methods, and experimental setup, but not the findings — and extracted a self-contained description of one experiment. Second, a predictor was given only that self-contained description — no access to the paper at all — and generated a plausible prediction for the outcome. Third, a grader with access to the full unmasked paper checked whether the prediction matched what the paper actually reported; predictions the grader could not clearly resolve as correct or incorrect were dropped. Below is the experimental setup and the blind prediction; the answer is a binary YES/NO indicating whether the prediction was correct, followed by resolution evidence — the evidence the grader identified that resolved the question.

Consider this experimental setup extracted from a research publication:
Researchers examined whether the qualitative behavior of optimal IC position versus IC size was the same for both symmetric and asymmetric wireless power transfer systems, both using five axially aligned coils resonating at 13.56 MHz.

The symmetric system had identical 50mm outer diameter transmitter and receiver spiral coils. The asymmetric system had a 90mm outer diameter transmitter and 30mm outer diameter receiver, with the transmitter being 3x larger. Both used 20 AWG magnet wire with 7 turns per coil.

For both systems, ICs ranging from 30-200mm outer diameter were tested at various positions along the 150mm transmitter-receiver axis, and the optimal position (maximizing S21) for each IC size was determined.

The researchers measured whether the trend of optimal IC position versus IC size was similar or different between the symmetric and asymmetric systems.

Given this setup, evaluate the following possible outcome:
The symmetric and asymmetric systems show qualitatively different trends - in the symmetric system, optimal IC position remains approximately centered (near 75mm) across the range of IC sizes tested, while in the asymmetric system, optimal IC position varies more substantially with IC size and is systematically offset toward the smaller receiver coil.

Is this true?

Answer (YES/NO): YES